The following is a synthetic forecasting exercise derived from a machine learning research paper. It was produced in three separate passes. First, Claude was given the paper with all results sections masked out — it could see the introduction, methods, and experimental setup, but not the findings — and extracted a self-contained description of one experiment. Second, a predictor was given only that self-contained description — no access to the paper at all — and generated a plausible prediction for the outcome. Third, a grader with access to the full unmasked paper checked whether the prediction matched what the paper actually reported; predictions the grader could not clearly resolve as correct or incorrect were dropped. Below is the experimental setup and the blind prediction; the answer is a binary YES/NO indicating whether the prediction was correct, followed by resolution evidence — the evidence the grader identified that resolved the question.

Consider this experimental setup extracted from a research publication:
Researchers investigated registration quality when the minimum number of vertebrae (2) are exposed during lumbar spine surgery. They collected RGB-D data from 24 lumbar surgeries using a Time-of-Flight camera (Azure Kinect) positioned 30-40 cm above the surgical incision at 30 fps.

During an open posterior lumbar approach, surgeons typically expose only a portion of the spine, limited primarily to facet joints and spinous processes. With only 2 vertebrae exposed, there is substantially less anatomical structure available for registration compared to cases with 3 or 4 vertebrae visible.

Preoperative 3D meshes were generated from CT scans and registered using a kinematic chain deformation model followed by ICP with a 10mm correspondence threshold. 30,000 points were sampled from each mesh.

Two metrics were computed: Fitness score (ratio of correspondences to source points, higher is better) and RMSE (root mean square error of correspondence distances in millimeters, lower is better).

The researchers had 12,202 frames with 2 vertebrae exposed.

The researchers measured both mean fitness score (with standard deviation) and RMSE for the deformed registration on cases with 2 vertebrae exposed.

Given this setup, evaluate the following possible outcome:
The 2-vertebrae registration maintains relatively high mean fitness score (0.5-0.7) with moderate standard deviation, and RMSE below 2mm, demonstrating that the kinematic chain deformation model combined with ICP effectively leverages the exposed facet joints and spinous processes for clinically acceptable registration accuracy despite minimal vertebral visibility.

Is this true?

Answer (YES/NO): NO